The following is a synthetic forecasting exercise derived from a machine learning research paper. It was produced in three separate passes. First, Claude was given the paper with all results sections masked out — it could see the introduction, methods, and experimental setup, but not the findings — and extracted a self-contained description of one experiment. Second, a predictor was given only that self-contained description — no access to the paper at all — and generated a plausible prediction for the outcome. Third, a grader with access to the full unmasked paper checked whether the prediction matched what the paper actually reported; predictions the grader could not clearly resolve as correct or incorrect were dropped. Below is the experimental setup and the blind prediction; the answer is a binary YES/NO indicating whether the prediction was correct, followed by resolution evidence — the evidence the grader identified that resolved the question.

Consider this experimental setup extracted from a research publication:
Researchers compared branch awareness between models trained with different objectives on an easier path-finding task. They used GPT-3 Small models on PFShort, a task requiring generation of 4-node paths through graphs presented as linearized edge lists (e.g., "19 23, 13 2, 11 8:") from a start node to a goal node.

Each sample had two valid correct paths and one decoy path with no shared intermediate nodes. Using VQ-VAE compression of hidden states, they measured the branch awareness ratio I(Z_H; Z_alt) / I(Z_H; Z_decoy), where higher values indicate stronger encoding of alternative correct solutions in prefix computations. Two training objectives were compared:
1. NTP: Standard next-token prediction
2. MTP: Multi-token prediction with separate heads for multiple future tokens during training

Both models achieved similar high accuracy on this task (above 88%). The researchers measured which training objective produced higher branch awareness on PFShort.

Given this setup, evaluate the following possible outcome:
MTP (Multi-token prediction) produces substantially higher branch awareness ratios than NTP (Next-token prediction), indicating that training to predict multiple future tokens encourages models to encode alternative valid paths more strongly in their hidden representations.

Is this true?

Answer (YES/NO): NO